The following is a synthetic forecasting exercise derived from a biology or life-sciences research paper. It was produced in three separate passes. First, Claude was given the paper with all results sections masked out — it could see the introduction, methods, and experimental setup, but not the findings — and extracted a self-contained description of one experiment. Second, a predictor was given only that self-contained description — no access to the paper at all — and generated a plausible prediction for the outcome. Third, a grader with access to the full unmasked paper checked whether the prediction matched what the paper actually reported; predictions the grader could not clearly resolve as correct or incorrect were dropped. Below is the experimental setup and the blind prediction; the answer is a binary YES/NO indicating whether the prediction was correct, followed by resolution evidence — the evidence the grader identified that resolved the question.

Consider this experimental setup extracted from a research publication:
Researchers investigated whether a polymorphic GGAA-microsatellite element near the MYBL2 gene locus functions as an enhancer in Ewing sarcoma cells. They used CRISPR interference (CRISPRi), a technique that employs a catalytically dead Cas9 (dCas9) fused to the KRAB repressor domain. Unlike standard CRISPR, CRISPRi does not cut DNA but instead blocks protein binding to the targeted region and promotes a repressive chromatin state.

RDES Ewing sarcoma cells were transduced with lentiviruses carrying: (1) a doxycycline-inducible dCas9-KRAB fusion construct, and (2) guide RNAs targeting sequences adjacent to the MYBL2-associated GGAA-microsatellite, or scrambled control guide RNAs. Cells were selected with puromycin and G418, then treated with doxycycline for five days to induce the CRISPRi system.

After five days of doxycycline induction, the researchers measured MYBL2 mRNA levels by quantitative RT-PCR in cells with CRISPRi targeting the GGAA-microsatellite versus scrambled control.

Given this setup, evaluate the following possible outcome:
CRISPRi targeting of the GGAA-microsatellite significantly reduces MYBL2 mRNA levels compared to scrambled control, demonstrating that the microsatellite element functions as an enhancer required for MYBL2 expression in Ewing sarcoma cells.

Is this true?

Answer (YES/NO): YES